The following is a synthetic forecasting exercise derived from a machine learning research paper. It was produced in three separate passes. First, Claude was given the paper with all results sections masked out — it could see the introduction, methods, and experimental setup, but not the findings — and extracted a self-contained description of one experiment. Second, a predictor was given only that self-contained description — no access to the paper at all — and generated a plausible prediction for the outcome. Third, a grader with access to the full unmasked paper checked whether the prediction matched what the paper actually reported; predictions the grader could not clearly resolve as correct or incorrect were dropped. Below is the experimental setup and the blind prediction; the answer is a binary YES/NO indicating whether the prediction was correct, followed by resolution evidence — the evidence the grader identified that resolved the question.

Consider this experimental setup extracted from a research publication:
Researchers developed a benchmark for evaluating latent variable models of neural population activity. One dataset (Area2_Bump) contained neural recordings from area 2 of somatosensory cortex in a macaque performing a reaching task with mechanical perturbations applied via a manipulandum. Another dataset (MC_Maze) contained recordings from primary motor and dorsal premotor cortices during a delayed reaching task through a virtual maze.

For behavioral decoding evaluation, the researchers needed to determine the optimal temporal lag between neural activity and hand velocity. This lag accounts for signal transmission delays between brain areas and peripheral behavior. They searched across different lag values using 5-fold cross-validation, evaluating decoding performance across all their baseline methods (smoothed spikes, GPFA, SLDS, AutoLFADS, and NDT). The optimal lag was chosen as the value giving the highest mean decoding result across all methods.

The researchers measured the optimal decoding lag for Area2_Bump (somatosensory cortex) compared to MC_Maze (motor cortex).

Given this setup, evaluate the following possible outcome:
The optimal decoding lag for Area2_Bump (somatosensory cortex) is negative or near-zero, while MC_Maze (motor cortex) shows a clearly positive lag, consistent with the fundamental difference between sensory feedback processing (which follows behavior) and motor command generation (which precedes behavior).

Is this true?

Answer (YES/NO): YES